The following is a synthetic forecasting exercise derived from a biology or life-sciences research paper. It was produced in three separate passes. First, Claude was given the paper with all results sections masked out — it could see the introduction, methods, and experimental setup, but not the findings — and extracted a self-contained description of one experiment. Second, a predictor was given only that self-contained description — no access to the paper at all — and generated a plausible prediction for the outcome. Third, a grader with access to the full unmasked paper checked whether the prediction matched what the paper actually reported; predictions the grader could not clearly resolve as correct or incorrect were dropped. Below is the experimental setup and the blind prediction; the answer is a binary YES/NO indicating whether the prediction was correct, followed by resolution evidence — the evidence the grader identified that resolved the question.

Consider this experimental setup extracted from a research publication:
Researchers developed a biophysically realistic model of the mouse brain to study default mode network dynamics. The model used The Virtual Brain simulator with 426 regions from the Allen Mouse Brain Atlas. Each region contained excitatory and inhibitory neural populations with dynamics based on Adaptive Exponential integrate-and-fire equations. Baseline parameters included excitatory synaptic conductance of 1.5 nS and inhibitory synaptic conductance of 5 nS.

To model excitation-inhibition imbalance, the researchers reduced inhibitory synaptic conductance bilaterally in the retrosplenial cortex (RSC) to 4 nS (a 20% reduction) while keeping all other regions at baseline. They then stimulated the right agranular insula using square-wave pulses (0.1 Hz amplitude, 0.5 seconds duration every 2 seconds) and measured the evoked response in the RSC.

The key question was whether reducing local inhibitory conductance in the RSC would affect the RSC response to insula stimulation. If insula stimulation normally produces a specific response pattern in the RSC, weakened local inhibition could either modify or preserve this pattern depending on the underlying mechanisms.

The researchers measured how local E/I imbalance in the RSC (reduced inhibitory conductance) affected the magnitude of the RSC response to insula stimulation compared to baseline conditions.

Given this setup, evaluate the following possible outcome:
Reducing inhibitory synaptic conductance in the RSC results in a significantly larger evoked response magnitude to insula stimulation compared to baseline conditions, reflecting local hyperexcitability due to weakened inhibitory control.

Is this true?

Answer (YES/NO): NO